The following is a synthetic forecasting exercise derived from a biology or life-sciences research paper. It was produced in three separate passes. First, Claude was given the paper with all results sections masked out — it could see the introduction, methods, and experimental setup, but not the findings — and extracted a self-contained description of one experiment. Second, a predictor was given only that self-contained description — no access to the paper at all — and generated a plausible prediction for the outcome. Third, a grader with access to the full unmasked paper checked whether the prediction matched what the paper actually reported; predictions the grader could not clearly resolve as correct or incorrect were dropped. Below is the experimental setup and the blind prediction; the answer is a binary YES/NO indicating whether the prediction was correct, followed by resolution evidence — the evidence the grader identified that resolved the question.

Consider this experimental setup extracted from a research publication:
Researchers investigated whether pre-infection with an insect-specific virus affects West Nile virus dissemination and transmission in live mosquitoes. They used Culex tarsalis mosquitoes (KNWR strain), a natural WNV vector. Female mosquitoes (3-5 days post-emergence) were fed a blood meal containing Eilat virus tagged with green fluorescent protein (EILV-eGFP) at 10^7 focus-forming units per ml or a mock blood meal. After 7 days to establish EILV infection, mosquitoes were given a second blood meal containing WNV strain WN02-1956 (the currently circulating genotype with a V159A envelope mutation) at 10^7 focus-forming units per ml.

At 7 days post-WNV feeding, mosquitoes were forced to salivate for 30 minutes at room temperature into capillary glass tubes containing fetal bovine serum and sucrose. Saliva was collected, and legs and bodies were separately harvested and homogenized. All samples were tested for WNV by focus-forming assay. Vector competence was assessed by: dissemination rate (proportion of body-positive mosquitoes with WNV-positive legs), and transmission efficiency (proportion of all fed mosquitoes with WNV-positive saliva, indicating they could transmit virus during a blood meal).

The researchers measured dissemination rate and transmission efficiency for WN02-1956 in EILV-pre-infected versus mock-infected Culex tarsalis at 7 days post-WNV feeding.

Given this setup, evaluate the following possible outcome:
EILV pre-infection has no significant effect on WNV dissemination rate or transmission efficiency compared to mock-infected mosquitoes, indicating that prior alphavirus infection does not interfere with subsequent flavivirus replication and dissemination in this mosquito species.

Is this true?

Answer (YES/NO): NO